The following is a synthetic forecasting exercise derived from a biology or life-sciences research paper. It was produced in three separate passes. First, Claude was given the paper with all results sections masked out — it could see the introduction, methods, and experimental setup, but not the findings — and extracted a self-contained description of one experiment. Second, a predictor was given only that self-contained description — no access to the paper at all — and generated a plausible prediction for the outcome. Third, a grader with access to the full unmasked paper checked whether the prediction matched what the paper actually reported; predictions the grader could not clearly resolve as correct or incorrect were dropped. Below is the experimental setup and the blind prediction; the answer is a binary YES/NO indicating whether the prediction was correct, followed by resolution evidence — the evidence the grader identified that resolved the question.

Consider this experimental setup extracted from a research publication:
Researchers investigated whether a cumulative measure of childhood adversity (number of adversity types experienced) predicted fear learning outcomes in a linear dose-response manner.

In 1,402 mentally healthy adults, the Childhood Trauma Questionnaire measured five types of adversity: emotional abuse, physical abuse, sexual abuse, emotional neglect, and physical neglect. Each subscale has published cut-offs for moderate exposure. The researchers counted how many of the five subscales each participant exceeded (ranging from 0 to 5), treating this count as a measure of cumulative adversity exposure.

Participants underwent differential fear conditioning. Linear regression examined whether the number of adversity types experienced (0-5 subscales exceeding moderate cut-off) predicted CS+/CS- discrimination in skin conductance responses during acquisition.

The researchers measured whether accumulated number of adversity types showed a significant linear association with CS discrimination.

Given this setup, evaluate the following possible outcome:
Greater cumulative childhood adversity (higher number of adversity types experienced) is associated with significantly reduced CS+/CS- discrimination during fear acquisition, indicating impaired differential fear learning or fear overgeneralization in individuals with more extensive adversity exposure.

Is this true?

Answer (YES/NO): NO